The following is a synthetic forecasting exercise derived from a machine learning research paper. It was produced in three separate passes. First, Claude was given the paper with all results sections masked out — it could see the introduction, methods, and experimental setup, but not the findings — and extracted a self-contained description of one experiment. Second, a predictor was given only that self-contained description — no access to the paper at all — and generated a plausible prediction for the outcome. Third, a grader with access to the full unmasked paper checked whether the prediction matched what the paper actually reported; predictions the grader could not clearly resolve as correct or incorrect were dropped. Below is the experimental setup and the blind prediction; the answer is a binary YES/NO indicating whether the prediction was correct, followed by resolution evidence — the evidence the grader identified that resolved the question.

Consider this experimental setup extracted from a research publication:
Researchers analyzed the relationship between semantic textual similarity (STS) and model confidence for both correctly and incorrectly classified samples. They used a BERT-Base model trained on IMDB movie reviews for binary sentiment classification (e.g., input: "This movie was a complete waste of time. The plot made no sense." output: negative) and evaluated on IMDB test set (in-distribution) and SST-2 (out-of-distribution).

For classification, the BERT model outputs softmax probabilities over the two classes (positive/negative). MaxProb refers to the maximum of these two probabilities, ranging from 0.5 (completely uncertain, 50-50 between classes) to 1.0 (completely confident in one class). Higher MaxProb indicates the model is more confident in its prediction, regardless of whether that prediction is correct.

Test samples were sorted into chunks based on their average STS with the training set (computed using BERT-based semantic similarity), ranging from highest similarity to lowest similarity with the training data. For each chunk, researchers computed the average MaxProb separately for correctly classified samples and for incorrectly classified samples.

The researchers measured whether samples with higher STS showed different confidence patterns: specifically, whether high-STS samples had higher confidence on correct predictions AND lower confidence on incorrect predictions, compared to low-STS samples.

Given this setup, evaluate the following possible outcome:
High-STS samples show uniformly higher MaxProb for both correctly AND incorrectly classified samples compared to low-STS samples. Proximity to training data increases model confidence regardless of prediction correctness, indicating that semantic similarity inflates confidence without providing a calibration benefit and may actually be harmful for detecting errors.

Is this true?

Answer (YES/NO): NO